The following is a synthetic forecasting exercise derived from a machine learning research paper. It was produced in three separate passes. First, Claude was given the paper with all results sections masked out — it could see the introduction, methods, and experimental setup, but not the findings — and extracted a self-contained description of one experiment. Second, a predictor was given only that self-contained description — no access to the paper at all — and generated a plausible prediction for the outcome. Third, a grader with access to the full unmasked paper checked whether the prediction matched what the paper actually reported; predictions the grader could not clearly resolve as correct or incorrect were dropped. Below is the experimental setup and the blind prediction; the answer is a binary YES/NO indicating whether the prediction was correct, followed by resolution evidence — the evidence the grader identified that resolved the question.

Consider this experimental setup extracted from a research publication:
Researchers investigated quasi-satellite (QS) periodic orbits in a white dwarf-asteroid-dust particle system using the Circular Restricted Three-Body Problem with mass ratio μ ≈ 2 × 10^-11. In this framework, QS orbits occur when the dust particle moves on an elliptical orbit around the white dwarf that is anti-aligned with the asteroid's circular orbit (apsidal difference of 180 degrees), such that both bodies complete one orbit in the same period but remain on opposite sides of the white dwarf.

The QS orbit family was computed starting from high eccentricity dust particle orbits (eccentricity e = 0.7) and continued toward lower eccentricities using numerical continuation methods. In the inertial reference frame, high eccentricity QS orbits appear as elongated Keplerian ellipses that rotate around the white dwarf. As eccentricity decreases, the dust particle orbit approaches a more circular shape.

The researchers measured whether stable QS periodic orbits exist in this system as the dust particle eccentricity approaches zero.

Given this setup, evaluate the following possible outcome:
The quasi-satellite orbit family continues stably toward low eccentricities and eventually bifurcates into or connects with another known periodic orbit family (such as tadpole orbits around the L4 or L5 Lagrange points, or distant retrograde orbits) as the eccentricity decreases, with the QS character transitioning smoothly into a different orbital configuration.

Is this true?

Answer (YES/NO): NO